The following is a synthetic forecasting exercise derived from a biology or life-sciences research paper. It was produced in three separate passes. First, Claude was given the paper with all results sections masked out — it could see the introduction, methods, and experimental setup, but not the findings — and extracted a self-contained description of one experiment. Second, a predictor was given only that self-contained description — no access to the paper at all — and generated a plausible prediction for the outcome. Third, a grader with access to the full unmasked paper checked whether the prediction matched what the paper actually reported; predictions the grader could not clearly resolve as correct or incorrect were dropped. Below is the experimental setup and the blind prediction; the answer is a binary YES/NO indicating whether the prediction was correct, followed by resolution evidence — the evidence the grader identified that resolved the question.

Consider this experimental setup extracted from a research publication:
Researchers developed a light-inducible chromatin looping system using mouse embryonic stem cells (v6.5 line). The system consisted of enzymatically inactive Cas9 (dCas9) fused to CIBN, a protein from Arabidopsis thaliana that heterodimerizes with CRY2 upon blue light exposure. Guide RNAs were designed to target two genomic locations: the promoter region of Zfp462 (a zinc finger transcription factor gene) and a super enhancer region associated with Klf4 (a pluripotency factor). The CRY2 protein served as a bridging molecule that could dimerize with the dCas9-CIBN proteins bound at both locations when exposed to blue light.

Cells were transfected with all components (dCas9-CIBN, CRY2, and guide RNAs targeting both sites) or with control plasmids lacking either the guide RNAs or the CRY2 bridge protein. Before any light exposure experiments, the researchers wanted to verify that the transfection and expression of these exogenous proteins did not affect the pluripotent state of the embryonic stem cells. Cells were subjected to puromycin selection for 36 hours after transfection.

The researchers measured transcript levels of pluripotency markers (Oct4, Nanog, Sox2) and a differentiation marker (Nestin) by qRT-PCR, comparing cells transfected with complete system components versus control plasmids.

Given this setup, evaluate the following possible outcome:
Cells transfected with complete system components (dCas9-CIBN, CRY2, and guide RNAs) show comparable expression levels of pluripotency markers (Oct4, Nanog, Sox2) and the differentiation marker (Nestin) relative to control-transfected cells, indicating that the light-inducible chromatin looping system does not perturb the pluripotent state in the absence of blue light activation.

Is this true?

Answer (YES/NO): YES